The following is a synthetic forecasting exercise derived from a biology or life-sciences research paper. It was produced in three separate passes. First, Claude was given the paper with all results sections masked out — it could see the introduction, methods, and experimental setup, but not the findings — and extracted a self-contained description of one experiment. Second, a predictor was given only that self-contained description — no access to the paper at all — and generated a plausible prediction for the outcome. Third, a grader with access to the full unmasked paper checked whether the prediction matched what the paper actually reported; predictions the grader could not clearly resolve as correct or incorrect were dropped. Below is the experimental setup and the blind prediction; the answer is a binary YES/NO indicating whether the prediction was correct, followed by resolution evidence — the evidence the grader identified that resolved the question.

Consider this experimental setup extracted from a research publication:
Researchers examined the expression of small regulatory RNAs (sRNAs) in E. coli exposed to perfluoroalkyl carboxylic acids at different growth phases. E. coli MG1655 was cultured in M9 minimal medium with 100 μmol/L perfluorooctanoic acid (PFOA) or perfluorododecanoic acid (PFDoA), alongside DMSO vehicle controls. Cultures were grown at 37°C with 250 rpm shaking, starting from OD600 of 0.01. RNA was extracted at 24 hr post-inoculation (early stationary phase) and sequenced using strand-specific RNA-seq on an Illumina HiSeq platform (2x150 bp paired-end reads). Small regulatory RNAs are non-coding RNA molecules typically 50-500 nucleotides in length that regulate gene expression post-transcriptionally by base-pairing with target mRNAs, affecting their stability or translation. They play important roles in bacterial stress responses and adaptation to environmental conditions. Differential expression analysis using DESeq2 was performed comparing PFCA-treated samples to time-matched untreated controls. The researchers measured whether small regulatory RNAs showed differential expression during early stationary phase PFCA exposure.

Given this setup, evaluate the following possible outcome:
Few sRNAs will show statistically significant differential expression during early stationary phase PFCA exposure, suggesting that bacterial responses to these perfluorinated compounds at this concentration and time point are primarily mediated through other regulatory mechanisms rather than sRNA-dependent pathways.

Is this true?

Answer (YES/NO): NO